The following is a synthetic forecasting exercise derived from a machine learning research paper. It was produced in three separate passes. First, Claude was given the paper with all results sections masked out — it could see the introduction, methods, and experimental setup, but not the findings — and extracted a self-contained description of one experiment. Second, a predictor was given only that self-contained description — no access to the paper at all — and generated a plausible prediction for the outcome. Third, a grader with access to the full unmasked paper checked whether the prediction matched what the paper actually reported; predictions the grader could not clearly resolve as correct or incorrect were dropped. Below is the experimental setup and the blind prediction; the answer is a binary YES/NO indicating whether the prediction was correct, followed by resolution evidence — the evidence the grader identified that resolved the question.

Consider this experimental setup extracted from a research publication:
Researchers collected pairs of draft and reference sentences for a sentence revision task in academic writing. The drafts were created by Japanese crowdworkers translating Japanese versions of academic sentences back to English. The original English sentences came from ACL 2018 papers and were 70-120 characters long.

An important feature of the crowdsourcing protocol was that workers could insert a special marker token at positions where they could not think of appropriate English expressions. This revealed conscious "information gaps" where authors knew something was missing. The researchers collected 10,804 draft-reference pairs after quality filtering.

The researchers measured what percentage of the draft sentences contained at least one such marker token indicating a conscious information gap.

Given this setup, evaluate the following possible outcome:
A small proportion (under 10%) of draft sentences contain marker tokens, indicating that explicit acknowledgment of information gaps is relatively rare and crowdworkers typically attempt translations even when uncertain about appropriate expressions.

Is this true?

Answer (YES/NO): NO